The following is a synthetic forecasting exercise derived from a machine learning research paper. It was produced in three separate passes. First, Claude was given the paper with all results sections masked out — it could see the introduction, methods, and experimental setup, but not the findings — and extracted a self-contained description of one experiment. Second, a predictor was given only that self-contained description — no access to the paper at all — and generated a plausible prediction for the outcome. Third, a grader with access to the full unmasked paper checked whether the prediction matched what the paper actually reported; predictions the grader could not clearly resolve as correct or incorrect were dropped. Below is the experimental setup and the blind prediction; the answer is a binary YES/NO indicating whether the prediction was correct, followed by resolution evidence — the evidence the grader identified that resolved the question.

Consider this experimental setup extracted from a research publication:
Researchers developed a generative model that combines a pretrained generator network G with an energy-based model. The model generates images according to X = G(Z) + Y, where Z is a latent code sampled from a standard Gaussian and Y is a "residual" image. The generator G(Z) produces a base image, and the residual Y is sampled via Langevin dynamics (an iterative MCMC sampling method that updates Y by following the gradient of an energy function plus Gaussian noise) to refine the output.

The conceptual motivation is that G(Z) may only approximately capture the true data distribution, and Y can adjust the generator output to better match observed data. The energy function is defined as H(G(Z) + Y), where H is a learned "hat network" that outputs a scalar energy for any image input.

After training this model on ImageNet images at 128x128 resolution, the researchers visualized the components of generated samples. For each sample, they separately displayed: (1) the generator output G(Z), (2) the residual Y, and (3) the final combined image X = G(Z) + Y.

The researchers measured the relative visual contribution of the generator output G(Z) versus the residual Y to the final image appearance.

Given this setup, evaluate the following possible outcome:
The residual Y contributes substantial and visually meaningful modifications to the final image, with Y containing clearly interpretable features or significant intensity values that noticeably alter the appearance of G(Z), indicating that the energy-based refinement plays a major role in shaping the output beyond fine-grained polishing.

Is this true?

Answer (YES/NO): NO